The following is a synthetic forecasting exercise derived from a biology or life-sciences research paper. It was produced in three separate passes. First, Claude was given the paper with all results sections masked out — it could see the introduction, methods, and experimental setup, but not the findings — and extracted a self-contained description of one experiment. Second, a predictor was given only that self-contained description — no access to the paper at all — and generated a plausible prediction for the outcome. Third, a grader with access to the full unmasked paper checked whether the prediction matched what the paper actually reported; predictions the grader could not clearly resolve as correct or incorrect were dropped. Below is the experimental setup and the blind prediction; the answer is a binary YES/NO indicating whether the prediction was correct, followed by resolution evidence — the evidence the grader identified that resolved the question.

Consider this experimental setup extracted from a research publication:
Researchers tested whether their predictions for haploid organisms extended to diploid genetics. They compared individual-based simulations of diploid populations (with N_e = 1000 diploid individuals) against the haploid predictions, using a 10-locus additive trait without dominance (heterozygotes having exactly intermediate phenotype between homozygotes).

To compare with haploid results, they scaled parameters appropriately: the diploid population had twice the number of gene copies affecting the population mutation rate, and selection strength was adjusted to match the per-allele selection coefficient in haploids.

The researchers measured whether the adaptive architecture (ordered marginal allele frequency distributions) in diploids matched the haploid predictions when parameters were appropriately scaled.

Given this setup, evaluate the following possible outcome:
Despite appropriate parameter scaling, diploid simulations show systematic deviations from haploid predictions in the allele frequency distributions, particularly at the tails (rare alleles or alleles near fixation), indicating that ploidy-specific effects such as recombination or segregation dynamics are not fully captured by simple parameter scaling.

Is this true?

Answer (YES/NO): NO